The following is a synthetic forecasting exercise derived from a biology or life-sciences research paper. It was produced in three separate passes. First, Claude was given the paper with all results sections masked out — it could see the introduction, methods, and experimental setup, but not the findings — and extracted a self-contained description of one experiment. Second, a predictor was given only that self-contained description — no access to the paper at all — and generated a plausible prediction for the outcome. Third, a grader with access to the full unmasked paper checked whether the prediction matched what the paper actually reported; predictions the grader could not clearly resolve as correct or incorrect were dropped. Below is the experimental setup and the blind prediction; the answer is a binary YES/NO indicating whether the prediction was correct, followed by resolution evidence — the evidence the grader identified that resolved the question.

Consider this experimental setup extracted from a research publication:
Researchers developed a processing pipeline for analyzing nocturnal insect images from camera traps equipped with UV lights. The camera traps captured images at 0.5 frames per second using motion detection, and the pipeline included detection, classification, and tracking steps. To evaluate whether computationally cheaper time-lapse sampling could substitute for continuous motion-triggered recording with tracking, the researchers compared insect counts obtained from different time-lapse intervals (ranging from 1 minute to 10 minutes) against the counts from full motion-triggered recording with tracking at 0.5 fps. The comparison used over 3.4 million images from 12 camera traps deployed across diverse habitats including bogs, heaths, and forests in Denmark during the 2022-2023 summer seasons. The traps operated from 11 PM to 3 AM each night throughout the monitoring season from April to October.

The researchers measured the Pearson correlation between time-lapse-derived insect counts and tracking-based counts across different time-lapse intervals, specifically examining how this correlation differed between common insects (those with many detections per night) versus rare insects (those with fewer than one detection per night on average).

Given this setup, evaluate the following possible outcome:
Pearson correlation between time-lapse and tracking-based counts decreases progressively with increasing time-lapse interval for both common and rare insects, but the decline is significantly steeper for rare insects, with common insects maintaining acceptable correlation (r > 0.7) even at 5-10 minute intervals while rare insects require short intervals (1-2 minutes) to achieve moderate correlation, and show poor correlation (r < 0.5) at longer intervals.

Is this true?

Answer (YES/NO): NO